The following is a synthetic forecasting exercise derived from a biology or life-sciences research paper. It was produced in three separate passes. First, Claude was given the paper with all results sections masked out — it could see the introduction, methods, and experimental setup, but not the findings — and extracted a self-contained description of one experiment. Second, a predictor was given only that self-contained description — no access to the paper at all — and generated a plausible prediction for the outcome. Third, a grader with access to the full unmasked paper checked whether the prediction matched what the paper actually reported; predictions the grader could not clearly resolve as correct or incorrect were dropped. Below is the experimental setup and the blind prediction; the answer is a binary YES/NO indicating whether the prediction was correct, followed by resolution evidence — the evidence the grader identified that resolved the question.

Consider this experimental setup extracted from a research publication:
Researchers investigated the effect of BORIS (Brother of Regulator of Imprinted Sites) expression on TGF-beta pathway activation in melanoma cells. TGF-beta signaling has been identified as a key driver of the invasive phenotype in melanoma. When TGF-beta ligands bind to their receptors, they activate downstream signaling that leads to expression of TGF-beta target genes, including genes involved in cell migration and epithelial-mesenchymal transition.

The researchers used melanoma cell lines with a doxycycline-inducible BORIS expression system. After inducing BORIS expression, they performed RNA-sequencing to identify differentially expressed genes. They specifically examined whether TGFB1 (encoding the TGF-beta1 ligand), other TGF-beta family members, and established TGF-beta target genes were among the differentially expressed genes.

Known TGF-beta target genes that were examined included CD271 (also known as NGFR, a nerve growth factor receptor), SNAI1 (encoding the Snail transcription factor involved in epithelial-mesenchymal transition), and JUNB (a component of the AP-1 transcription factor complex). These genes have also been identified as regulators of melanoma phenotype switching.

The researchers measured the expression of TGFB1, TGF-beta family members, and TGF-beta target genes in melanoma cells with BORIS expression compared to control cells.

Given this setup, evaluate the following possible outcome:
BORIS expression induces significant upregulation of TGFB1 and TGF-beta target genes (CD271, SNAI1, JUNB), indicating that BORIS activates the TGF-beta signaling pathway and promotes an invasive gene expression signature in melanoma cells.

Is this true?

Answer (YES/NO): NO